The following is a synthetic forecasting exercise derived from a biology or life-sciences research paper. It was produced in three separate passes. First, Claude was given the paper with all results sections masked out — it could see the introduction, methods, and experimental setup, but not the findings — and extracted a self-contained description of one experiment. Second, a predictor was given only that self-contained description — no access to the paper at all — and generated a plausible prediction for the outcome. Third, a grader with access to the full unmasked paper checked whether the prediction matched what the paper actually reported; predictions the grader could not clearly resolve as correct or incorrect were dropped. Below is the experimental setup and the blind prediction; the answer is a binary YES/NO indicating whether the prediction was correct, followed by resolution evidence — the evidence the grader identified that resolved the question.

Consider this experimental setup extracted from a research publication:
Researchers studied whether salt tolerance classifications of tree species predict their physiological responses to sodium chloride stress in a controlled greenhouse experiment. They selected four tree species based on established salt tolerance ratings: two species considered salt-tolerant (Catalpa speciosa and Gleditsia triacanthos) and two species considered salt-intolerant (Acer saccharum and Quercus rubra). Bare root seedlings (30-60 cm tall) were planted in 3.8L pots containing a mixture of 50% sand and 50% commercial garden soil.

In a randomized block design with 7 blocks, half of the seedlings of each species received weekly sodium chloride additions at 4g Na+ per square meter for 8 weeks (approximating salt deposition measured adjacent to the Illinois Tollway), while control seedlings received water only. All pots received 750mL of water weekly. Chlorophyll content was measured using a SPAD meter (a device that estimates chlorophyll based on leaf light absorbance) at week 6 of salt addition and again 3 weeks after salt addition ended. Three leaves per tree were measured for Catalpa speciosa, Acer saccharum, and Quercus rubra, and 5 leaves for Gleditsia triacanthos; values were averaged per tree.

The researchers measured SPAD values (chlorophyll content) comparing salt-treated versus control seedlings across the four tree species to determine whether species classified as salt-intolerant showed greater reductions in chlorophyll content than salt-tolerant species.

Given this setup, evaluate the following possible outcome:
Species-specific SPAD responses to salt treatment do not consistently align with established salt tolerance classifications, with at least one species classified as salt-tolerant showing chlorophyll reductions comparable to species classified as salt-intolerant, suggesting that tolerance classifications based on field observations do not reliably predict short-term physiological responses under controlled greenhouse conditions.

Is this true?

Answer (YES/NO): NO